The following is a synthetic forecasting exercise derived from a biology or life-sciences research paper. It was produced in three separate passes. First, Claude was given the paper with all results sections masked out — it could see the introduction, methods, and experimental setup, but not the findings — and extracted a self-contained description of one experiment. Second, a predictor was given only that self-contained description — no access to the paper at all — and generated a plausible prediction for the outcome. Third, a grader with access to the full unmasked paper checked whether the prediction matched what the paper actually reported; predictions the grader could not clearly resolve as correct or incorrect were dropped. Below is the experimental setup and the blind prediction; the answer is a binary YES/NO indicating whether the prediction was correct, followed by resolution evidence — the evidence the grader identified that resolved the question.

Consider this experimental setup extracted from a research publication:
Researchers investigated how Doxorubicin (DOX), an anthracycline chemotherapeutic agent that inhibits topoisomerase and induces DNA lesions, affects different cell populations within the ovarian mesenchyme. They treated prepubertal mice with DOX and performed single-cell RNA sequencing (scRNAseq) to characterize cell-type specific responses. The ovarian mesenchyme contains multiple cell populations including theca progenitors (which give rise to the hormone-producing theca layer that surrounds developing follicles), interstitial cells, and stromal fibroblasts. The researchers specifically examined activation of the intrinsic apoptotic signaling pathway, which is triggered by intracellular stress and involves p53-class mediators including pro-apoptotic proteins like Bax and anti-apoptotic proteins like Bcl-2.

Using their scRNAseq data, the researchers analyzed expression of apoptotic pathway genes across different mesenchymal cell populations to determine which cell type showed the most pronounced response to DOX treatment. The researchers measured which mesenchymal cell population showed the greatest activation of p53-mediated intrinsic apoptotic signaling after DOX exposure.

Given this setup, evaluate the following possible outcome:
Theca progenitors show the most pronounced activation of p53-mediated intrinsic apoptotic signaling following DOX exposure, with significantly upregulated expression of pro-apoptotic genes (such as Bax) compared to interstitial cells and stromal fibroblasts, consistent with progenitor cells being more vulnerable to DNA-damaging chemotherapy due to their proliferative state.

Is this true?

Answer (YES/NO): YES